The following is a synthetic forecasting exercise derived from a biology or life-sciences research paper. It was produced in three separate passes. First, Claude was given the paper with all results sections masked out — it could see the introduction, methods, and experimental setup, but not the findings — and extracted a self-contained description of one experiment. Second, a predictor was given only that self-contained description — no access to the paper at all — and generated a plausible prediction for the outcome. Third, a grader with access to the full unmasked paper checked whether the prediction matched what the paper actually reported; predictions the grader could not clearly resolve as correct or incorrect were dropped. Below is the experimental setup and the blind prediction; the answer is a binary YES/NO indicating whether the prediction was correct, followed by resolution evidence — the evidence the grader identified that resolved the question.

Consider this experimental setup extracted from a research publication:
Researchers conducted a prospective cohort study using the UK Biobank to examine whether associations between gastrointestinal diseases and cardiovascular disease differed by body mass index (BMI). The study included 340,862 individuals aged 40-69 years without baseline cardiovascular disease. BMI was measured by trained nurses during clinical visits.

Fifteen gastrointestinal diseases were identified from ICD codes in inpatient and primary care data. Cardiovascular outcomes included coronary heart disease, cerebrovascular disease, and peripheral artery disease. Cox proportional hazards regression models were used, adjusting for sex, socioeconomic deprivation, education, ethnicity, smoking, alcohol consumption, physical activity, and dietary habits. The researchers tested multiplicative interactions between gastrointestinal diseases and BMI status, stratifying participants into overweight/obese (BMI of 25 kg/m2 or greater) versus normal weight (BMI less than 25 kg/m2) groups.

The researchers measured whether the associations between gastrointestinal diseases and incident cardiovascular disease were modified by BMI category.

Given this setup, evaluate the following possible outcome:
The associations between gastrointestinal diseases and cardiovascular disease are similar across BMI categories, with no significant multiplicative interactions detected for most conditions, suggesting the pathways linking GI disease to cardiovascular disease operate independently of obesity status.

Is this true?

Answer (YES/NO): NO